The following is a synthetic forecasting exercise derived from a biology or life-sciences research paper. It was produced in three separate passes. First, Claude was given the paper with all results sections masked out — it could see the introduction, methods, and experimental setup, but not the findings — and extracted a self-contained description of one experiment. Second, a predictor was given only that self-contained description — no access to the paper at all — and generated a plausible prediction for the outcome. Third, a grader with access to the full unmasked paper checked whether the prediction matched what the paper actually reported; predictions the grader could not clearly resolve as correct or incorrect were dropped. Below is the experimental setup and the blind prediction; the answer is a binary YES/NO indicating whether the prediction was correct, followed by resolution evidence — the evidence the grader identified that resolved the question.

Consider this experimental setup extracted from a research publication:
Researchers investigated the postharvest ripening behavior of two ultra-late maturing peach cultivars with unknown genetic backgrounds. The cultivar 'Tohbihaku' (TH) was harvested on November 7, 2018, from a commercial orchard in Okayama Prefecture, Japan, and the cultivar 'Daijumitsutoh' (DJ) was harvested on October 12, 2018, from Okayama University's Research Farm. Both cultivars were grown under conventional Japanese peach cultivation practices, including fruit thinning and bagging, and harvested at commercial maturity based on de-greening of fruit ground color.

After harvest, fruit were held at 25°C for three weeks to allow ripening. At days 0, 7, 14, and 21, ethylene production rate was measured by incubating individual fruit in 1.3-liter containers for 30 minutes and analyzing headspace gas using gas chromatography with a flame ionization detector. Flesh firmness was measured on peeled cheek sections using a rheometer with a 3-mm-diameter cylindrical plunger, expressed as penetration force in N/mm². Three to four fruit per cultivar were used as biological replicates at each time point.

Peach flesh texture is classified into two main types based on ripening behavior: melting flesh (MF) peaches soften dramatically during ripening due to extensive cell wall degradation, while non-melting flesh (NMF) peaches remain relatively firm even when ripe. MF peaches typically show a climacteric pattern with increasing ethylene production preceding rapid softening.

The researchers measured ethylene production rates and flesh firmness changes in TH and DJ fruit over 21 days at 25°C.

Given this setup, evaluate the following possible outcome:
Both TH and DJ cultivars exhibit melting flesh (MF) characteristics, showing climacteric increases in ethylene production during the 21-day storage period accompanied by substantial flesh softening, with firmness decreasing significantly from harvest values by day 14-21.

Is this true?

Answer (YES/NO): NO